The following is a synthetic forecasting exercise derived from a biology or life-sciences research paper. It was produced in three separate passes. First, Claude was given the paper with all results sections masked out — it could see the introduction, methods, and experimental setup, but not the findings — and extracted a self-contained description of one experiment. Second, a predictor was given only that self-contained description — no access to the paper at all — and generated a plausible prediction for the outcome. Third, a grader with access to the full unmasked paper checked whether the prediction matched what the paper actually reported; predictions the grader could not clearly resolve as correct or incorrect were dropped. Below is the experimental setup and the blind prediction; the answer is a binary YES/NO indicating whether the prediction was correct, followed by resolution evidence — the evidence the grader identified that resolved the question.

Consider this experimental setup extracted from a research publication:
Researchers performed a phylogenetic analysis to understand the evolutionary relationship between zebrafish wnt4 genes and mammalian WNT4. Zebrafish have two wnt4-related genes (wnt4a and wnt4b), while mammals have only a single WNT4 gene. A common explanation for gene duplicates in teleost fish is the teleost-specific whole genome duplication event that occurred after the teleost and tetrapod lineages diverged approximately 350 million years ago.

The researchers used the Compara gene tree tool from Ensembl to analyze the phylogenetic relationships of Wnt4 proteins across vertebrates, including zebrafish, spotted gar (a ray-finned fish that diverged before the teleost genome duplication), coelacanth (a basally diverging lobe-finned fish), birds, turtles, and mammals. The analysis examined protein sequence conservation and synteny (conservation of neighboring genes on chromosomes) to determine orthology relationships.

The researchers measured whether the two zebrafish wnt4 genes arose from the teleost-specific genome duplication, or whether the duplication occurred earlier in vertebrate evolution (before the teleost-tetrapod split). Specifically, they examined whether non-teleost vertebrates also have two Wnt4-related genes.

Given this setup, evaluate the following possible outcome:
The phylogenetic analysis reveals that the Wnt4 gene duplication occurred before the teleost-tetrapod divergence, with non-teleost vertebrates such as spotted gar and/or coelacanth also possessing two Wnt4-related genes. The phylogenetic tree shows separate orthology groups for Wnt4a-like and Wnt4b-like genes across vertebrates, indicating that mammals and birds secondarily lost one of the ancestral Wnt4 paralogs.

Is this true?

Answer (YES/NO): NO